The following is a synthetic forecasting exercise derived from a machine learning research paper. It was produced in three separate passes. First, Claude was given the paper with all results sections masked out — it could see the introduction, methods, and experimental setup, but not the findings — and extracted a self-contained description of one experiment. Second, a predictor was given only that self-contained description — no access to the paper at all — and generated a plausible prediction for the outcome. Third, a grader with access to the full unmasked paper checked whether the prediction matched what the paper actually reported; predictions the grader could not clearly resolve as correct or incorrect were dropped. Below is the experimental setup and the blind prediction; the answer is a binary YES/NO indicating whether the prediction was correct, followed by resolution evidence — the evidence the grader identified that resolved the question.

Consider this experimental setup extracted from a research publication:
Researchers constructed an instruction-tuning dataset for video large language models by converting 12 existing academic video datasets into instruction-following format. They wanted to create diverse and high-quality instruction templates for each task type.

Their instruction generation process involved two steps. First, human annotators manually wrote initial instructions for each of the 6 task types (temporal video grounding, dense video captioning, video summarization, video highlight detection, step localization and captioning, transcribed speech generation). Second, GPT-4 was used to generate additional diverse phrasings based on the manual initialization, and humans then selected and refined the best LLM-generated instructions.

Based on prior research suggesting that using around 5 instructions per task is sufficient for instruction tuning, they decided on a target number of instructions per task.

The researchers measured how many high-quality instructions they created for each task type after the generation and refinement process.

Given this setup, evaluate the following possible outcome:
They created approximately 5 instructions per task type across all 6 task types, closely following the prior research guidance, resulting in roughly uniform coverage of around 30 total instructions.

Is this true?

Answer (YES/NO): NO